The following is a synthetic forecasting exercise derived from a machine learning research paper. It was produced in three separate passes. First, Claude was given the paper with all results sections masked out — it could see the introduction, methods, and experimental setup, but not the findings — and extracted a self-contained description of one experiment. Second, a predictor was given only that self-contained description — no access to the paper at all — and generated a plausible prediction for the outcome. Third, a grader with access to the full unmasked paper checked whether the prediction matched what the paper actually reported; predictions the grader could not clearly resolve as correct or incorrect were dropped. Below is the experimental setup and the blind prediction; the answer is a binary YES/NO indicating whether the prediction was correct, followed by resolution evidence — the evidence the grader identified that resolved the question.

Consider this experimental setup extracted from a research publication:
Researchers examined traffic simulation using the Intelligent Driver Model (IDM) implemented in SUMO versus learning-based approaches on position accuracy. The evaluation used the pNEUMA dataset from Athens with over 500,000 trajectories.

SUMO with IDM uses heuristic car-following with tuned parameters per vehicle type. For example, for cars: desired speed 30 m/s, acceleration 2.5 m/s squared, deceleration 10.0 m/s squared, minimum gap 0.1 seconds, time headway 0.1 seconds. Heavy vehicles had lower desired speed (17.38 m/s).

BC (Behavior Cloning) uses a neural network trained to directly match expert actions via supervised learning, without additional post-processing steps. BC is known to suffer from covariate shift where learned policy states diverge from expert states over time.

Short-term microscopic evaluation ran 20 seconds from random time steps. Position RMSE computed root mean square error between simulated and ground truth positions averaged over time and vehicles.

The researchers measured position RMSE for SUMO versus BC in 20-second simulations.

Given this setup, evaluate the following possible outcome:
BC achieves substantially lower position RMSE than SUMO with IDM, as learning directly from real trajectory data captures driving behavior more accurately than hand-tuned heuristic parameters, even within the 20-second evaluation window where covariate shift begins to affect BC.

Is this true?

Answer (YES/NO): NO